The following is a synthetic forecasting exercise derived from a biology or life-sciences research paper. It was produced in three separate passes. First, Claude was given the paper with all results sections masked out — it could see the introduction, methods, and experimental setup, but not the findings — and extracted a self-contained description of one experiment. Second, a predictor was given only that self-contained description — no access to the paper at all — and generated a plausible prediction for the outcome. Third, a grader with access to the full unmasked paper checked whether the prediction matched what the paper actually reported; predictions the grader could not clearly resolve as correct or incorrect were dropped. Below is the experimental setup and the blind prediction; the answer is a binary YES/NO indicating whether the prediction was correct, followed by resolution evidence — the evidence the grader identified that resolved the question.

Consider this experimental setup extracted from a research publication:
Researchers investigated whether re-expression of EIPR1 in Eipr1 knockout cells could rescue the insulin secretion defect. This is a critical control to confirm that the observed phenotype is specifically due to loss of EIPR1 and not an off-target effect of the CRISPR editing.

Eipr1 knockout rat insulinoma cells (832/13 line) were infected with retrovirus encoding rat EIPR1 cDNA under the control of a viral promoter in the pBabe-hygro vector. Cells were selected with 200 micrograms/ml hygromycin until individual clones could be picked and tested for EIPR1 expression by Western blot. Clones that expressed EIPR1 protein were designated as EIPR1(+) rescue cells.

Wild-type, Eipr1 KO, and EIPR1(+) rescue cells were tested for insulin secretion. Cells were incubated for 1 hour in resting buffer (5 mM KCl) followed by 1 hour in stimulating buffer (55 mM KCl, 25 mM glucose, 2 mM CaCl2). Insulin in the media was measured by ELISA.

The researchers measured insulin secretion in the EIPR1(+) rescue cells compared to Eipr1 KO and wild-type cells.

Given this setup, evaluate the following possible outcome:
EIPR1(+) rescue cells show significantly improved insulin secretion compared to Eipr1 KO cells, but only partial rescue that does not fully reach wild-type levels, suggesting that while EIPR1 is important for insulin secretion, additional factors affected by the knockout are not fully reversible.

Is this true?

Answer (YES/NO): NO